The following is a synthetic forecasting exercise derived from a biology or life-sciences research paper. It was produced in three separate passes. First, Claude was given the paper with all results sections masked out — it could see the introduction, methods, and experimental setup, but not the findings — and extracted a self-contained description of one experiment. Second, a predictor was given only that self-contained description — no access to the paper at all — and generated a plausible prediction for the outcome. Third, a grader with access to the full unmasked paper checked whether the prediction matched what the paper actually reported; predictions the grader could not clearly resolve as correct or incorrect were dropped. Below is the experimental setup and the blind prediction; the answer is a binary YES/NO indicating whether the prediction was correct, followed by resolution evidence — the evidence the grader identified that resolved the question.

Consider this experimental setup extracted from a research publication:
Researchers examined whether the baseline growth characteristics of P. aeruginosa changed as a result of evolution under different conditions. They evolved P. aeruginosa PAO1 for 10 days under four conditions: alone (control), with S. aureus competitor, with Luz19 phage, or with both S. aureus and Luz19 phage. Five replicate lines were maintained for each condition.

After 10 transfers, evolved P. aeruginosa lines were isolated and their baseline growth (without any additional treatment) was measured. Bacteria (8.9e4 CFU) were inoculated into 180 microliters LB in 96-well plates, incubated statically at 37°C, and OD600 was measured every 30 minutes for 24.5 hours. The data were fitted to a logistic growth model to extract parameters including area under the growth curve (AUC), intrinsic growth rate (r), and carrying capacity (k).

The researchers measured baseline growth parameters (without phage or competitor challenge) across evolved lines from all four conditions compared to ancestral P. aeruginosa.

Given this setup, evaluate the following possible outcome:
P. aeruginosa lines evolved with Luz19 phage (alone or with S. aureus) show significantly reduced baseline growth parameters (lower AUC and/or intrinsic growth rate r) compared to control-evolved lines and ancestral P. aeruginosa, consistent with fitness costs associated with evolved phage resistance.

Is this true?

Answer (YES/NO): NO